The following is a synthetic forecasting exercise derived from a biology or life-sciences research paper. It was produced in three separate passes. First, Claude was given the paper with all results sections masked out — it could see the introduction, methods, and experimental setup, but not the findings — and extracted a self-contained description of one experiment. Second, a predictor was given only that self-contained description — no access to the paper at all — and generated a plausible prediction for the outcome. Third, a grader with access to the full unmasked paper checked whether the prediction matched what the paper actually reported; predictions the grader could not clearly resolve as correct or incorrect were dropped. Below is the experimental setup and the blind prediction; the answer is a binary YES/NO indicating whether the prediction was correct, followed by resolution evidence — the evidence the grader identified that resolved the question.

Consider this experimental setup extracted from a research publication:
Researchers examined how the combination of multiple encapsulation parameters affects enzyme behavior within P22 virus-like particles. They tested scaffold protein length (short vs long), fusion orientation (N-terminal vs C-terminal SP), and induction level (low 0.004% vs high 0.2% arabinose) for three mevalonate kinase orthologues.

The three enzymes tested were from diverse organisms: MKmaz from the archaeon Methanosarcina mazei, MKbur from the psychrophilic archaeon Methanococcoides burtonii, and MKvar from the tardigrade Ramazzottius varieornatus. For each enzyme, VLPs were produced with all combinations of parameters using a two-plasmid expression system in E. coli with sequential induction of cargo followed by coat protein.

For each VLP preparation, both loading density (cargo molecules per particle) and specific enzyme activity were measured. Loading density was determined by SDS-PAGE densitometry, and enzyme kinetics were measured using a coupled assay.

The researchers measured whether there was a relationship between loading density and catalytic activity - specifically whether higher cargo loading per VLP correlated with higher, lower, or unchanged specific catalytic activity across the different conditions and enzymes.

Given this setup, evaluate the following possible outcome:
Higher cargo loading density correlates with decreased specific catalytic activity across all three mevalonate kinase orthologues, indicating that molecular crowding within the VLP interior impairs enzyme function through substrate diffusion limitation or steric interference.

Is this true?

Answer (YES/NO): NO